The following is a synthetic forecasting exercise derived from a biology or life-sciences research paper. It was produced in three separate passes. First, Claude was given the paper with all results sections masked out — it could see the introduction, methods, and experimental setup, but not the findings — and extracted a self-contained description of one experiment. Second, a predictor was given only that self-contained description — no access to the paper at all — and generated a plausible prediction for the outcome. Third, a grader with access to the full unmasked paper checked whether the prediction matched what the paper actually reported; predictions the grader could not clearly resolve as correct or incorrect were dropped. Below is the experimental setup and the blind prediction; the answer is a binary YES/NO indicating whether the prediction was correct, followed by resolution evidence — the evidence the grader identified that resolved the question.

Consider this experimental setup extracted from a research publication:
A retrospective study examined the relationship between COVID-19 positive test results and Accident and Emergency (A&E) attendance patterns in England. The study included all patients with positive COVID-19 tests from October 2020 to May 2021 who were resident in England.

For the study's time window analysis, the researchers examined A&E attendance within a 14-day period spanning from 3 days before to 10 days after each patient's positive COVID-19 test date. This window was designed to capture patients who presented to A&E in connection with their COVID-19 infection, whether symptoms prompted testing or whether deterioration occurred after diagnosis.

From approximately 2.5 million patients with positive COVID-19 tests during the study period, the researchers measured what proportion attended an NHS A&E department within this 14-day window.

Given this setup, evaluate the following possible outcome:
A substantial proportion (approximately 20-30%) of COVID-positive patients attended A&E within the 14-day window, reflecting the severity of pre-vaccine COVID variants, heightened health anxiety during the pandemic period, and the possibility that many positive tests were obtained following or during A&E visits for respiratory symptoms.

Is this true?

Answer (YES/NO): NO